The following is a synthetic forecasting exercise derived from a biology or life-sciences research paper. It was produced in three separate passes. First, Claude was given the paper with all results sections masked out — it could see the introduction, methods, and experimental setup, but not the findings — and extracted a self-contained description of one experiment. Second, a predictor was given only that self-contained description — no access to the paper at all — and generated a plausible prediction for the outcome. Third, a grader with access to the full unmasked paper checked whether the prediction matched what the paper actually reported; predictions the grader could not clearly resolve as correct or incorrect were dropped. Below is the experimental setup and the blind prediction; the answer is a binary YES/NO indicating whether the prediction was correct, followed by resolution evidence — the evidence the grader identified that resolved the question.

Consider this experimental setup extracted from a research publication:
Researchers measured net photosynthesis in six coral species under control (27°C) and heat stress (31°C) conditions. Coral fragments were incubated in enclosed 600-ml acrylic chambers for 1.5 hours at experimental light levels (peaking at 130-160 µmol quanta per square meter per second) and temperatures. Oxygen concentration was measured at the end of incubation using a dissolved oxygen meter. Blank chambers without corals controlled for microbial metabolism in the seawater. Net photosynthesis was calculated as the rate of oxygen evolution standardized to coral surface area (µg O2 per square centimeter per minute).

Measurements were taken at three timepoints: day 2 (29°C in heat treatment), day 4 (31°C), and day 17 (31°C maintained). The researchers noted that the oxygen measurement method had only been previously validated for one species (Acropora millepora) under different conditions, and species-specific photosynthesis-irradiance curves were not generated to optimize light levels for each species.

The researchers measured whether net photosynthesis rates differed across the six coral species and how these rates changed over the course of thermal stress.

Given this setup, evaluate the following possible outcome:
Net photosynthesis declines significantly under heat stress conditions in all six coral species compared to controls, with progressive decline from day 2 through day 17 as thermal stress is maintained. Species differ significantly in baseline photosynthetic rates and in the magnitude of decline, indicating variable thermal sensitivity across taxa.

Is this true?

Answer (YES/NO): NO